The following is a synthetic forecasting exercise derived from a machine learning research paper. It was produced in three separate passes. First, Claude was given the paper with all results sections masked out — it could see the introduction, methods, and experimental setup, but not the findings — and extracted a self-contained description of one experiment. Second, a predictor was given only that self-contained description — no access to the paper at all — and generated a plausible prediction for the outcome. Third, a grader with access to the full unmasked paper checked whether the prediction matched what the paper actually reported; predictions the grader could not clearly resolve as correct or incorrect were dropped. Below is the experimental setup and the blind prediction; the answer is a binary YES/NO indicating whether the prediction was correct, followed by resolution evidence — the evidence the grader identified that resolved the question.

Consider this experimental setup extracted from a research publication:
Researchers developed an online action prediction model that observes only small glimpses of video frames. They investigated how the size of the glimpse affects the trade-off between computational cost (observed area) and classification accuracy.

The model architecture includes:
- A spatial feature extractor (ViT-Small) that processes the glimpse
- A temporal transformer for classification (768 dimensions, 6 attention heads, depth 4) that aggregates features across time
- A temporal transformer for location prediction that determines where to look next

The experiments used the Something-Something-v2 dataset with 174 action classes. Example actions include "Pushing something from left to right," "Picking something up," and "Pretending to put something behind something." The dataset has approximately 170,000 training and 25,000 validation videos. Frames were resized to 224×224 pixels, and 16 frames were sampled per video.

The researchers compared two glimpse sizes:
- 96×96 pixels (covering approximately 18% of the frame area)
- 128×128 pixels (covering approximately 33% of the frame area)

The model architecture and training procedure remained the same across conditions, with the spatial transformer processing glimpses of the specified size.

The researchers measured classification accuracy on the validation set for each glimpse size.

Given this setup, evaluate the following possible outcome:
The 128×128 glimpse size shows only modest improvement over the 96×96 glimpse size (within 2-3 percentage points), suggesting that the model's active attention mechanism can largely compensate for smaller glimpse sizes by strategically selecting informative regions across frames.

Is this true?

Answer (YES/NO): NO